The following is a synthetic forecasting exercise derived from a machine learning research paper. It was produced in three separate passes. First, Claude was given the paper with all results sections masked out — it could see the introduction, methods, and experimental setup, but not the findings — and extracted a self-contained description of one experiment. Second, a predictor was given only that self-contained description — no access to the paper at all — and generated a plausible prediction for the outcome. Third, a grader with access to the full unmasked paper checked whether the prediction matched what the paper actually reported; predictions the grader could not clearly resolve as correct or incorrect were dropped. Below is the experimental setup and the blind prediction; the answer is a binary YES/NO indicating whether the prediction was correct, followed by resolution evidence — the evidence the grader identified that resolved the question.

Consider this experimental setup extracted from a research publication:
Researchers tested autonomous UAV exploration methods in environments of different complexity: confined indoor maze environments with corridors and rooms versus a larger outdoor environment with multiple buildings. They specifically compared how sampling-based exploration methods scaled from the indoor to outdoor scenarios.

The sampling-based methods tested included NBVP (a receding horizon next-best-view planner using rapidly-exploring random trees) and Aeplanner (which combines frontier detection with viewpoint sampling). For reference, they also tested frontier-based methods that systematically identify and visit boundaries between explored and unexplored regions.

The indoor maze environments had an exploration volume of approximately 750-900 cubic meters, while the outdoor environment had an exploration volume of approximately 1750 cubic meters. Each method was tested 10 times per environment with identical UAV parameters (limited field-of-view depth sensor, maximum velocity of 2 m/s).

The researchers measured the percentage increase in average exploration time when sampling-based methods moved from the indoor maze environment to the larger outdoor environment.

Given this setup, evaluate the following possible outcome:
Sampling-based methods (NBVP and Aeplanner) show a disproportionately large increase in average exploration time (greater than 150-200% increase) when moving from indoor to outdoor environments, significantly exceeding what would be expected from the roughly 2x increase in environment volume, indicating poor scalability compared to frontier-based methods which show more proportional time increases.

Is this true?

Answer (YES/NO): NO